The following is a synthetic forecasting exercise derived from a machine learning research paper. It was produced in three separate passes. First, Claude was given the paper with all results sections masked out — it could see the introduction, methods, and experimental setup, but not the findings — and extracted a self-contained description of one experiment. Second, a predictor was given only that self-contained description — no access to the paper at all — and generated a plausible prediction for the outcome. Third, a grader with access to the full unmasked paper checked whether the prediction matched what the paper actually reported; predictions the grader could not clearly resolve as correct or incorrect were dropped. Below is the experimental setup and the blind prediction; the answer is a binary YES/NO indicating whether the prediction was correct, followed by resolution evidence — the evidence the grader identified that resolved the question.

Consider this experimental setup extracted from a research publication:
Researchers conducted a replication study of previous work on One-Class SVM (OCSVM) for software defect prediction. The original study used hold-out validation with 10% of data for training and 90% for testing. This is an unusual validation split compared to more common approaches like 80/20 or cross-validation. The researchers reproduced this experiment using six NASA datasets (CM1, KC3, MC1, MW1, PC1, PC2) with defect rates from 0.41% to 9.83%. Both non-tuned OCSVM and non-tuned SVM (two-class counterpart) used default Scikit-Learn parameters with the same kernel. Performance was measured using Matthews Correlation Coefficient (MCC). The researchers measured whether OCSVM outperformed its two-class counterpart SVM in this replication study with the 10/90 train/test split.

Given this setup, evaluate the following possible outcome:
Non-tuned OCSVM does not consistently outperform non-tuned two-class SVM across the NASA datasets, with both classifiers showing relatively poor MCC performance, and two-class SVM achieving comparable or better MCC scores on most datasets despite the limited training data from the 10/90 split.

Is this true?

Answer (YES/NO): NO